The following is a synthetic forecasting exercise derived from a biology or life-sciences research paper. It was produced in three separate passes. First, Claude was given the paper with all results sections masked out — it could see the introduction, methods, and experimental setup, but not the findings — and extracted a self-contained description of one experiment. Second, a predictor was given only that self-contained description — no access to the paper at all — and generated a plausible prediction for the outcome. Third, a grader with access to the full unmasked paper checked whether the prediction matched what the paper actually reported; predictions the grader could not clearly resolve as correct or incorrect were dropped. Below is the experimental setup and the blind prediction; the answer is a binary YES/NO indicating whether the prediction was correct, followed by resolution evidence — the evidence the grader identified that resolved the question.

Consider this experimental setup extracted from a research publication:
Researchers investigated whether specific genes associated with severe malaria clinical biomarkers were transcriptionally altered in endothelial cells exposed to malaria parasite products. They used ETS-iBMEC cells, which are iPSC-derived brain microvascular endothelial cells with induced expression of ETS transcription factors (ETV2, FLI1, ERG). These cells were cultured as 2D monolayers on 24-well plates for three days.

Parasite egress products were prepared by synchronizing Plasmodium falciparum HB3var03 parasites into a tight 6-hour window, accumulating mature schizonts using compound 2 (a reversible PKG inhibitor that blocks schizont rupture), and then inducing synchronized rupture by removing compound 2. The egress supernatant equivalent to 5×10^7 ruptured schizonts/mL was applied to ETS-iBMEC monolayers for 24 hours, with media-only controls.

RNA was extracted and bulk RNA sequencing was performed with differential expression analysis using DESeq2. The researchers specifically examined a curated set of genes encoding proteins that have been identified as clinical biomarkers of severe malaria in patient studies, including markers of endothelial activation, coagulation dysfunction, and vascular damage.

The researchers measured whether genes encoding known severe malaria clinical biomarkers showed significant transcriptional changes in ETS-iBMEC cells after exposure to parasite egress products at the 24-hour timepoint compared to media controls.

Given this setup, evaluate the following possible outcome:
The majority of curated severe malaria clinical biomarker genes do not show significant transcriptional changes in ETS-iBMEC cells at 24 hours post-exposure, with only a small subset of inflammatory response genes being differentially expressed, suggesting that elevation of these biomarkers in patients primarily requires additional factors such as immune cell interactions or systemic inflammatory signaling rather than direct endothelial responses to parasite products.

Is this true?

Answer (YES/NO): NO